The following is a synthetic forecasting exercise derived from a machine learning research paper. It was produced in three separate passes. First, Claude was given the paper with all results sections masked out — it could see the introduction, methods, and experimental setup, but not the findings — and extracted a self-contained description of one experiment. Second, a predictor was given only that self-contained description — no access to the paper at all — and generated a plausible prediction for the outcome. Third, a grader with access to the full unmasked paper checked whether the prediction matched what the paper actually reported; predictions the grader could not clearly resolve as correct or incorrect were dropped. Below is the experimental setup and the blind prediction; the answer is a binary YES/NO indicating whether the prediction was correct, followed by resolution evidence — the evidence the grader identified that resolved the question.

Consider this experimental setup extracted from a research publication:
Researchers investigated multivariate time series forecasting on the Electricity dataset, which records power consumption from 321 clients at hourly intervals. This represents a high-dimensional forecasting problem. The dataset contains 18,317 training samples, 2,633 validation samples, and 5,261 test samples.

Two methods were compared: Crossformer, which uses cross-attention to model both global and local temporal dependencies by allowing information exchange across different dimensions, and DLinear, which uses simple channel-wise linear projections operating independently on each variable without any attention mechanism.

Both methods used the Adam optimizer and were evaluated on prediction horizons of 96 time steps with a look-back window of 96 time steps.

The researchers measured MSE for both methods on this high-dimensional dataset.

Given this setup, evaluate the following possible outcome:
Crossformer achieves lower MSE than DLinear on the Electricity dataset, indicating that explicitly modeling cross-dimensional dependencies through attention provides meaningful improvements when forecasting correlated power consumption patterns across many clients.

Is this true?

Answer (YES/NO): YES